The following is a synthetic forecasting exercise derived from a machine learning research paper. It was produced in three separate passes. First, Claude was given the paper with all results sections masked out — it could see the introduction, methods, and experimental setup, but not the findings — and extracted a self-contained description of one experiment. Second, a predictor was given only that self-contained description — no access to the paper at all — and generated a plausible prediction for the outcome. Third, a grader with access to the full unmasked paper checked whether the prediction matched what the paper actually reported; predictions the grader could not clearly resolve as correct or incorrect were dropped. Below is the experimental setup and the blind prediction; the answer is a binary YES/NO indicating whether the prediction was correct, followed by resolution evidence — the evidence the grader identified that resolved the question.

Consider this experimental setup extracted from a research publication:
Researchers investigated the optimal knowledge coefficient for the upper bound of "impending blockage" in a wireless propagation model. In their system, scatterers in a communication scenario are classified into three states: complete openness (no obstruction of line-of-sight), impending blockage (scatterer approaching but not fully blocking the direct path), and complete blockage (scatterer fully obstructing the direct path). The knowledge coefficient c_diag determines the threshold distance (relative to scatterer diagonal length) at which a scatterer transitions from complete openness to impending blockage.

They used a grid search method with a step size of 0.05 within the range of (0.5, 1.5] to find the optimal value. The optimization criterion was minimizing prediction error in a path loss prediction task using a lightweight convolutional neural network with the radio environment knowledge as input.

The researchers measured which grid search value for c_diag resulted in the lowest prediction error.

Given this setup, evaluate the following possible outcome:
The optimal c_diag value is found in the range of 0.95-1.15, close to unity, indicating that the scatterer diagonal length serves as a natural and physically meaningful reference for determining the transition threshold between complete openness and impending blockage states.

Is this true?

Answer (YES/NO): NO